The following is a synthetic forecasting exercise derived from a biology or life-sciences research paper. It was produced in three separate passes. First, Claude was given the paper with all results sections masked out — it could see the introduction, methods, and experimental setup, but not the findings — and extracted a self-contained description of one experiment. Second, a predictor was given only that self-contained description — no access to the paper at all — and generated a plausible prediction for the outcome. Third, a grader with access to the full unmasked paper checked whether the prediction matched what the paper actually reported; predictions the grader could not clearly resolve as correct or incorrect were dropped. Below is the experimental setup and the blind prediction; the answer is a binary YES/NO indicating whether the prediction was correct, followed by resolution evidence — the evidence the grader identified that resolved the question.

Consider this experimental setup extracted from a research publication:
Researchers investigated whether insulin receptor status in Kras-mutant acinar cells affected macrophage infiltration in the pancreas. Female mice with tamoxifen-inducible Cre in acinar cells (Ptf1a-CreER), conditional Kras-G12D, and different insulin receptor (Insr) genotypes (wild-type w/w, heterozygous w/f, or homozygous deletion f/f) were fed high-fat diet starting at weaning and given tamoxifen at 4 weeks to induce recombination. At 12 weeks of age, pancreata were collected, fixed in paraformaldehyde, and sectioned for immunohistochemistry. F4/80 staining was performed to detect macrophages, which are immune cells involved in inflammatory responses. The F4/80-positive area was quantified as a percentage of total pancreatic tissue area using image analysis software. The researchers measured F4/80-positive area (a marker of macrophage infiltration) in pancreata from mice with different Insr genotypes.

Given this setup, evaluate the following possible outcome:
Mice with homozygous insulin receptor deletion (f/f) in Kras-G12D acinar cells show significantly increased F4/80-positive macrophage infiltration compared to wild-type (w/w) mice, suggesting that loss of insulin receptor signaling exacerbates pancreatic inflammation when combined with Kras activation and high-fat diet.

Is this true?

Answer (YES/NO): NO